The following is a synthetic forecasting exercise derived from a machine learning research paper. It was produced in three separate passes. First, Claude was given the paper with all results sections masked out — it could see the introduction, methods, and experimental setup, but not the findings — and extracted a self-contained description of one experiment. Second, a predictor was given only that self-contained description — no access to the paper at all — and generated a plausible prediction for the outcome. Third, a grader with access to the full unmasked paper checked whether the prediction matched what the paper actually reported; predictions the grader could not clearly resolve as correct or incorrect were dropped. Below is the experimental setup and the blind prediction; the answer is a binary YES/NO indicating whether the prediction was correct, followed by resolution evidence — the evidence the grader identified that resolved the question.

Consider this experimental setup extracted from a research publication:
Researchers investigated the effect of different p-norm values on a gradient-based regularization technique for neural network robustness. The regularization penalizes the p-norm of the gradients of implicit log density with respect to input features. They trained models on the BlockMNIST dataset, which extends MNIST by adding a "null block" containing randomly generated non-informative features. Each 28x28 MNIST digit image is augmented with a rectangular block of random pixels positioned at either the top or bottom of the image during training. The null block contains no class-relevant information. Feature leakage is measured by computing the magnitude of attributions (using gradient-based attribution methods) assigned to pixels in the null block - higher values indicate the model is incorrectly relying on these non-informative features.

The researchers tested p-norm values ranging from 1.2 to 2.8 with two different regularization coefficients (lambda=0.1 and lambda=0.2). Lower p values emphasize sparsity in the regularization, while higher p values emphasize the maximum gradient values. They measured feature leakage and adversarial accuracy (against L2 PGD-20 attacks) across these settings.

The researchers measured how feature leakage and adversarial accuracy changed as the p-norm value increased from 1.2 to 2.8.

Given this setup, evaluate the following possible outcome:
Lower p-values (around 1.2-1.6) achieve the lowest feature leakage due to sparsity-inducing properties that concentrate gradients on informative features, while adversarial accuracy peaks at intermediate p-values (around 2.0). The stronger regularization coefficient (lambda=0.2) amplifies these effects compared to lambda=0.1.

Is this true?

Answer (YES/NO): NO